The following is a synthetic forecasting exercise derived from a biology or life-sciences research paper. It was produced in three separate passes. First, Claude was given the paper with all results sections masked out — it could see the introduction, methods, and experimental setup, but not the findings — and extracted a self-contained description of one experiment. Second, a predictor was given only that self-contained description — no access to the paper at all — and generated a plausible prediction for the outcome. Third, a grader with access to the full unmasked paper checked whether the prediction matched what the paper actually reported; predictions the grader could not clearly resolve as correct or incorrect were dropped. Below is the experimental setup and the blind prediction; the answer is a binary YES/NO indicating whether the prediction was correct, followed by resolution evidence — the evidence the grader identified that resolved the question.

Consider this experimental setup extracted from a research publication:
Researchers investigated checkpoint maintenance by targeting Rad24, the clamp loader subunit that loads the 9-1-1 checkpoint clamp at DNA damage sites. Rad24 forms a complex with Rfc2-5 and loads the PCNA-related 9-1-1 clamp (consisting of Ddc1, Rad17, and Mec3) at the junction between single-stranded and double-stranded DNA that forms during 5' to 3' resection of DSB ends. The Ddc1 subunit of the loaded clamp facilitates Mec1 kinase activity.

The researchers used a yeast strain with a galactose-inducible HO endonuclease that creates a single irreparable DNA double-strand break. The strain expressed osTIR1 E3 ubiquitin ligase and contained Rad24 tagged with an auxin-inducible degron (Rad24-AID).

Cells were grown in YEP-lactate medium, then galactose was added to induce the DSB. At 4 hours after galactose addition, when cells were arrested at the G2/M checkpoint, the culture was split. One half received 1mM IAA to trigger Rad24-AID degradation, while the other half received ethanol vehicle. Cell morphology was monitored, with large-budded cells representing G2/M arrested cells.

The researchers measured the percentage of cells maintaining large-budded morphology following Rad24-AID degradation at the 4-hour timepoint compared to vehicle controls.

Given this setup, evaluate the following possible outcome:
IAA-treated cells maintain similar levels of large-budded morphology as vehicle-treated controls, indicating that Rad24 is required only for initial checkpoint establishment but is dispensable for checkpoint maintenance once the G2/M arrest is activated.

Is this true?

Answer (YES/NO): NO